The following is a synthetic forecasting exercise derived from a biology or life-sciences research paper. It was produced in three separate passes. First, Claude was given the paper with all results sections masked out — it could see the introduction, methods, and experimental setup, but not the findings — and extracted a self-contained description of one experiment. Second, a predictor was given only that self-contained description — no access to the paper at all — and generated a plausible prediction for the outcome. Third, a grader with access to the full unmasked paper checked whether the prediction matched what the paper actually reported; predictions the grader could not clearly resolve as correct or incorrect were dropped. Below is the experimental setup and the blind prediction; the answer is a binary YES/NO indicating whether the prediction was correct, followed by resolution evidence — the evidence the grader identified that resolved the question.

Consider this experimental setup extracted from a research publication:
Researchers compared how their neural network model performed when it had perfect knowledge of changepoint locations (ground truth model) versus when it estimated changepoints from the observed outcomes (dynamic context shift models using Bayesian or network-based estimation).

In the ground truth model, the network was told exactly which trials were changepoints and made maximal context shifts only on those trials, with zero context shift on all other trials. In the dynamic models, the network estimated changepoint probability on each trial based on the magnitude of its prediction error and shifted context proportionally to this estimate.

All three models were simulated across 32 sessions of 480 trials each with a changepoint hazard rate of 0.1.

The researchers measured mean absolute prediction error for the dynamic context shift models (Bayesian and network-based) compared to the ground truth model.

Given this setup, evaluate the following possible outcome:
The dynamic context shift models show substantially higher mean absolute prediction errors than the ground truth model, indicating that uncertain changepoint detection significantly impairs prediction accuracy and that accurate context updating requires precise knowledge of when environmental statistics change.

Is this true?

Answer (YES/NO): NO